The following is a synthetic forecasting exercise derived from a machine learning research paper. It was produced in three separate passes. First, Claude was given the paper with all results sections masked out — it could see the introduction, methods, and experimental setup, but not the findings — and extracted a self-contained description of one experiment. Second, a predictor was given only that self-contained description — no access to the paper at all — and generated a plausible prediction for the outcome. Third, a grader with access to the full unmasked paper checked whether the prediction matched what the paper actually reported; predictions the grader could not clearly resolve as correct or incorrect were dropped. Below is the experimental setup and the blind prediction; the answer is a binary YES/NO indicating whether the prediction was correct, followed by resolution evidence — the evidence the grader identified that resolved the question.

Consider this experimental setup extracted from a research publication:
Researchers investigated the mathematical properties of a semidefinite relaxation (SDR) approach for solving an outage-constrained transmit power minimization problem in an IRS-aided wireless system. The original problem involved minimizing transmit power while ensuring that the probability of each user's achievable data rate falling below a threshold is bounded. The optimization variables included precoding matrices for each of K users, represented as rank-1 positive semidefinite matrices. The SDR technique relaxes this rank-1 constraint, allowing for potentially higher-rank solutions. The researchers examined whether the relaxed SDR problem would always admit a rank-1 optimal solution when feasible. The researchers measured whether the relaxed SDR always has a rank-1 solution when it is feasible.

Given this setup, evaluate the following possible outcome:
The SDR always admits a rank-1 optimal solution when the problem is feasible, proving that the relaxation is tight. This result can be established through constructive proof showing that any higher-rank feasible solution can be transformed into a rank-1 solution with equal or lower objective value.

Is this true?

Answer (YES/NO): YES